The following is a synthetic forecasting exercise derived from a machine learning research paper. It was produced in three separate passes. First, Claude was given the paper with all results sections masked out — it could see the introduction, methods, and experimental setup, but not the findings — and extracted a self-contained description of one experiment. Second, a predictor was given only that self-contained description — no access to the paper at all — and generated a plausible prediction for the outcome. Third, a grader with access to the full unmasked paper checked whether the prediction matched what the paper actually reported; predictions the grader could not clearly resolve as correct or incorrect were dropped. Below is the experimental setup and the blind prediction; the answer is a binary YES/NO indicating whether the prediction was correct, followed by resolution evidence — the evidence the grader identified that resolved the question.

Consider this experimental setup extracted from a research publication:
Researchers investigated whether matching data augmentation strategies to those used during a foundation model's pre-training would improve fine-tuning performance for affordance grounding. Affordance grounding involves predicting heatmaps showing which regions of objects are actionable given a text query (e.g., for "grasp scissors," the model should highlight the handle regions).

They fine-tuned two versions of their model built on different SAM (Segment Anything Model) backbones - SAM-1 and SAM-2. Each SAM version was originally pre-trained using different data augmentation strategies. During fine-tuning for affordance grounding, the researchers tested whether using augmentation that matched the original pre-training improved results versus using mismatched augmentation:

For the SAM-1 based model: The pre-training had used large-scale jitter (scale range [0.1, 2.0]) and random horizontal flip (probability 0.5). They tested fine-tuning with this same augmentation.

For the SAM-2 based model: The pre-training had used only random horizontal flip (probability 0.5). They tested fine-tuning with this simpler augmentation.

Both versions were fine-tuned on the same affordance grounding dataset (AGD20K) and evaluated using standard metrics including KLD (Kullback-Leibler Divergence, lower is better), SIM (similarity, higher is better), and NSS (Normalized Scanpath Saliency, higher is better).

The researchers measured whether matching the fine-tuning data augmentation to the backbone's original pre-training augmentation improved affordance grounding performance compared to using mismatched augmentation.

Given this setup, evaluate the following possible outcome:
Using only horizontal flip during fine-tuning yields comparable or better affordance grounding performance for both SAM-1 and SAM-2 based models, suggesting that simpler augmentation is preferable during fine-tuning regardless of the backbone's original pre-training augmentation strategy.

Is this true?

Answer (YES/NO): NO